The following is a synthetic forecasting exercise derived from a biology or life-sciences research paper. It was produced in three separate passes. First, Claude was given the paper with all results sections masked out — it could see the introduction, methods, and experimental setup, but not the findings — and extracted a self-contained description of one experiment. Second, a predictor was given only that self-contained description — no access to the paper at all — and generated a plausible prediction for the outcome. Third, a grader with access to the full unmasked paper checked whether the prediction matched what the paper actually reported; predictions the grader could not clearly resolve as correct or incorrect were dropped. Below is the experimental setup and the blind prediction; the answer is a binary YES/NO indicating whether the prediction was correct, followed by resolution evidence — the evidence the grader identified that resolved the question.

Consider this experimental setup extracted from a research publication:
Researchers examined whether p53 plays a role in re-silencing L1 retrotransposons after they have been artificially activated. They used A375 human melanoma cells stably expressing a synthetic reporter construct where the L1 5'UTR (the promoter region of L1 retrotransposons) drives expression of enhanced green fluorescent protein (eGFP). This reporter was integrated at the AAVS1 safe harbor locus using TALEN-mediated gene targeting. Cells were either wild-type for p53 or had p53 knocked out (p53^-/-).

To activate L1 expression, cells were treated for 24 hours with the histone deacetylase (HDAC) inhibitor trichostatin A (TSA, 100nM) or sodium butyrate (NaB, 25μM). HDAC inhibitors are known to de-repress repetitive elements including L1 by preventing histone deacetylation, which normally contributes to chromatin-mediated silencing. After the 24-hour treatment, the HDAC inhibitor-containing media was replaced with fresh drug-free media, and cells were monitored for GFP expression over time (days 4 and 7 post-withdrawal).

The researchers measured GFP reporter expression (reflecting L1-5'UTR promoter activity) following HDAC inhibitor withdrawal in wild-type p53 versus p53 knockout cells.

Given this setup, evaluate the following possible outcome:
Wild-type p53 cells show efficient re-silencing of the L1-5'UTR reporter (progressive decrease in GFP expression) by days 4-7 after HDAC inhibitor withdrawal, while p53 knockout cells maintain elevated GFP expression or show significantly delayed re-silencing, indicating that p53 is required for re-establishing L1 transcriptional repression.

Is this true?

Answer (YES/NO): YES